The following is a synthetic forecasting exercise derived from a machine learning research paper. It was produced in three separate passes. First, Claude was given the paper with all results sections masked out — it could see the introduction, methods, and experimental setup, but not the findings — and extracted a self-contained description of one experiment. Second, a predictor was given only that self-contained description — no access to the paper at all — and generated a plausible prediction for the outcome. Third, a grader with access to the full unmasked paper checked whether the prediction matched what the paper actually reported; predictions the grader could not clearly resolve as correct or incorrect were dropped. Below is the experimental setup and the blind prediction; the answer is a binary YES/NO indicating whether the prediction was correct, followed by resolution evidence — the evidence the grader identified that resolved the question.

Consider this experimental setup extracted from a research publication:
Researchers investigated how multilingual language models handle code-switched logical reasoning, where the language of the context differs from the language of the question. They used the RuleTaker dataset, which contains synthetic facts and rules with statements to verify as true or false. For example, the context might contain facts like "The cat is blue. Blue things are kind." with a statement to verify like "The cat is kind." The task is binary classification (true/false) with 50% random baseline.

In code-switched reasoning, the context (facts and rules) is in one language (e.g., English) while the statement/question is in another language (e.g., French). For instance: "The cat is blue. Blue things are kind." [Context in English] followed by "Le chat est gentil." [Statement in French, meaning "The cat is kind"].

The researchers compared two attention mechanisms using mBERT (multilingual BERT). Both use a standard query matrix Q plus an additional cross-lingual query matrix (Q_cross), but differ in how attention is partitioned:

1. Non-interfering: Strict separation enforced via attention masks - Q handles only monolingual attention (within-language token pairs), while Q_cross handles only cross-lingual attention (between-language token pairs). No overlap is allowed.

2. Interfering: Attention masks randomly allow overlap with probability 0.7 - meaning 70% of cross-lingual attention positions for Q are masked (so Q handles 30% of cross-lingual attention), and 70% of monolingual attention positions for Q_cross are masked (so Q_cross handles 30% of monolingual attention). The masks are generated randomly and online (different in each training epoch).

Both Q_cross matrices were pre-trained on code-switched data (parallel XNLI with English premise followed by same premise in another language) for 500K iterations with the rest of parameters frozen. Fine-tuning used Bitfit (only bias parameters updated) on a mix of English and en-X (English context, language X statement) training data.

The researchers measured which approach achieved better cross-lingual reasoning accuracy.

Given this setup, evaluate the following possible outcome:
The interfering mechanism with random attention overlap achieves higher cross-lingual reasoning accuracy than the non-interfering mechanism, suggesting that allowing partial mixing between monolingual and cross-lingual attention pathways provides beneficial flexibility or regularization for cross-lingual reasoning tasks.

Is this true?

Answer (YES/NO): YES